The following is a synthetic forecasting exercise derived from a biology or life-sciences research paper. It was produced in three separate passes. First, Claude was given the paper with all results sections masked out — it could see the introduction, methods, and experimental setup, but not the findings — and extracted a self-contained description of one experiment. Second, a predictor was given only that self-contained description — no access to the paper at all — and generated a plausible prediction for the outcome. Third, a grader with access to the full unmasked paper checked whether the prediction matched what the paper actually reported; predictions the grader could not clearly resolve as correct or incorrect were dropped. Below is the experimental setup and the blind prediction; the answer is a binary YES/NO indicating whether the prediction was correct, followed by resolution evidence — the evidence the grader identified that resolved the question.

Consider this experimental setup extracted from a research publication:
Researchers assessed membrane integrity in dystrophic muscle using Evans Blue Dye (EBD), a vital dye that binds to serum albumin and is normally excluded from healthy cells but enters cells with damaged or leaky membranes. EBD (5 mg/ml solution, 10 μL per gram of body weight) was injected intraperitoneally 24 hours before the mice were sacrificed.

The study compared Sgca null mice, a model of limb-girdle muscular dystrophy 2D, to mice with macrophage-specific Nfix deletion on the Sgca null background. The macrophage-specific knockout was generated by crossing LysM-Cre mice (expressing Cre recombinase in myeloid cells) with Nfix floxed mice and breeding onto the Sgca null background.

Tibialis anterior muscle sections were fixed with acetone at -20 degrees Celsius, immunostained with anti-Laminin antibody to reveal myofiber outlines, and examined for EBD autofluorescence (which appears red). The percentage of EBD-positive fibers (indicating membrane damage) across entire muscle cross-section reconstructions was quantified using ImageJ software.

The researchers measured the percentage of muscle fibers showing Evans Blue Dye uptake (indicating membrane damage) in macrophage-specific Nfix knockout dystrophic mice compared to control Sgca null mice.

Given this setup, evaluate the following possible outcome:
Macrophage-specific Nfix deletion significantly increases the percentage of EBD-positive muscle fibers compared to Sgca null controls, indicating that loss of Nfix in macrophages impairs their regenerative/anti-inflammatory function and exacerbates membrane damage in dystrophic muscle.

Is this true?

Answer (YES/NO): NO